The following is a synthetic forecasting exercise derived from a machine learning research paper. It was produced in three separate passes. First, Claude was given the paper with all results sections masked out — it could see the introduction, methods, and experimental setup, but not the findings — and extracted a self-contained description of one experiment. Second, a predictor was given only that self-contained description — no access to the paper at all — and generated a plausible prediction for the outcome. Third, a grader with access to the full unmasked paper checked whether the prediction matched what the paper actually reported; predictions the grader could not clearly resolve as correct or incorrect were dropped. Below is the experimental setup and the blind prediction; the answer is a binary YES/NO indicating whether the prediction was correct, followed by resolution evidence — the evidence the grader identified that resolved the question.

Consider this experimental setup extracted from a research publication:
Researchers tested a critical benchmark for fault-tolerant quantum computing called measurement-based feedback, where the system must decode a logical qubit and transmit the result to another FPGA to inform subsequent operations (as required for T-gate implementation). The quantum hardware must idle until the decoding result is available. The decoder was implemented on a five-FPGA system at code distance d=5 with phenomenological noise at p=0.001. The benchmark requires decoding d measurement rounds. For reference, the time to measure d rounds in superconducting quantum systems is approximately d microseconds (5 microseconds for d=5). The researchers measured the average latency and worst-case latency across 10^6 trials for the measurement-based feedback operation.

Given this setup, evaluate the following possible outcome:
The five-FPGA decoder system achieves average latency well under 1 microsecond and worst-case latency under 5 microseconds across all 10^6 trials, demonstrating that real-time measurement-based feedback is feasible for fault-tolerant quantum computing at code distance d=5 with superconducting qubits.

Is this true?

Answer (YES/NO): YES